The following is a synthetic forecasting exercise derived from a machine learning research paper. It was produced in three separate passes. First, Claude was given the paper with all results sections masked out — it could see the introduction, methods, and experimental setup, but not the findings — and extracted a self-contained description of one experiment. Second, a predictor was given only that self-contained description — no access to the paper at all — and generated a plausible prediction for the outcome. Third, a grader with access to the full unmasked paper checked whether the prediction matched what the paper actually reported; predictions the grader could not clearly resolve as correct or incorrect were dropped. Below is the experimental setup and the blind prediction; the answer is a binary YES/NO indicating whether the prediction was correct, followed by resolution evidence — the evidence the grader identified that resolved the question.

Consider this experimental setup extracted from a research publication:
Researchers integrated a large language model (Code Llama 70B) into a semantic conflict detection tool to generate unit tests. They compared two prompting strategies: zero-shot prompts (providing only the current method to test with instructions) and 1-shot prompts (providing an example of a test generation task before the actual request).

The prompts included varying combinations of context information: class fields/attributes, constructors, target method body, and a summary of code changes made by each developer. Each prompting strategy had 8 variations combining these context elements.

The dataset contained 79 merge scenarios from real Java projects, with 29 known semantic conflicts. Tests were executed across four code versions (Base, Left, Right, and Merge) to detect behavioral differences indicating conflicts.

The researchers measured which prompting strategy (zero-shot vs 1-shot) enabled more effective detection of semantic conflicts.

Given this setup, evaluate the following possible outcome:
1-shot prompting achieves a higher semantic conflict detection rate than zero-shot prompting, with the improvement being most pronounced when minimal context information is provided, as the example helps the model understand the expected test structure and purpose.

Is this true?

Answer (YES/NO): NO